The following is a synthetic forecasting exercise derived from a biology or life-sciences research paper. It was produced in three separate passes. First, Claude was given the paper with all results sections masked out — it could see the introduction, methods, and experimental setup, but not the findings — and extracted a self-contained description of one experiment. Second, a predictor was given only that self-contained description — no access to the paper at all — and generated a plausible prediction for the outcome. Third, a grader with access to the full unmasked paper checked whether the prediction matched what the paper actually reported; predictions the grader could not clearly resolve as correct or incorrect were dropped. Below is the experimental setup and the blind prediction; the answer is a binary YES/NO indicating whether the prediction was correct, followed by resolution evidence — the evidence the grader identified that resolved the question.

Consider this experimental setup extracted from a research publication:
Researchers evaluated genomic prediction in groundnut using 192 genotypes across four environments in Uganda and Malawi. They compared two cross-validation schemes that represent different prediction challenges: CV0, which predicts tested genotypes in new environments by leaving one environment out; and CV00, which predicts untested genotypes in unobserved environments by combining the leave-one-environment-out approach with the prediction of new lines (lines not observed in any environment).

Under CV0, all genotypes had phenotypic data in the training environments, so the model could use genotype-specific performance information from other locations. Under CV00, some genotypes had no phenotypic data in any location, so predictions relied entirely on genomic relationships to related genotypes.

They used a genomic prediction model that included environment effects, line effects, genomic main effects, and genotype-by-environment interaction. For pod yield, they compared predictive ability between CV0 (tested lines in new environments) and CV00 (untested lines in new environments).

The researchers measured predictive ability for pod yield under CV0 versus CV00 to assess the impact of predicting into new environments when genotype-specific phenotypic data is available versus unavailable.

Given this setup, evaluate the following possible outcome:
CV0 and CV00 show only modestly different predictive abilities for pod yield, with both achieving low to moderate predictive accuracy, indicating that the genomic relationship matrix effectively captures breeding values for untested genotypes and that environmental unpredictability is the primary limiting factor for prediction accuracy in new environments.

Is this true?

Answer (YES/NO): NO